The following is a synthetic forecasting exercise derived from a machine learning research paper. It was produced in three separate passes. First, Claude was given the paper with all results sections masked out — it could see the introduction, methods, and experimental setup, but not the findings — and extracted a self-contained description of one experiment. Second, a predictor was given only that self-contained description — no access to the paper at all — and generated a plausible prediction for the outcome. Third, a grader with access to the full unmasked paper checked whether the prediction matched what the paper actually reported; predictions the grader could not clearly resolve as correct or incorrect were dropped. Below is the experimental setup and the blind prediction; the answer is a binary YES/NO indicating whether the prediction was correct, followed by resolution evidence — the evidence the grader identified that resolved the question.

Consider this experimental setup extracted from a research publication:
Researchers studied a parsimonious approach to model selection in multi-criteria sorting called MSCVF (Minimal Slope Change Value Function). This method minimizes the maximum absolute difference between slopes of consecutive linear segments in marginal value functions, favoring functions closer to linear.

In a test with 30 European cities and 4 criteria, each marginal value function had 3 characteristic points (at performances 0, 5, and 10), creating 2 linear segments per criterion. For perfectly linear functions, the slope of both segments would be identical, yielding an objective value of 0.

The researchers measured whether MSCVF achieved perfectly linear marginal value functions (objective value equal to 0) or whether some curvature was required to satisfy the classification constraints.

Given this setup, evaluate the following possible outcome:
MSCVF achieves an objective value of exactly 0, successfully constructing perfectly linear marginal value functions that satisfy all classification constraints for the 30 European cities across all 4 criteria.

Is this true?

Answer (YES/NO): YES